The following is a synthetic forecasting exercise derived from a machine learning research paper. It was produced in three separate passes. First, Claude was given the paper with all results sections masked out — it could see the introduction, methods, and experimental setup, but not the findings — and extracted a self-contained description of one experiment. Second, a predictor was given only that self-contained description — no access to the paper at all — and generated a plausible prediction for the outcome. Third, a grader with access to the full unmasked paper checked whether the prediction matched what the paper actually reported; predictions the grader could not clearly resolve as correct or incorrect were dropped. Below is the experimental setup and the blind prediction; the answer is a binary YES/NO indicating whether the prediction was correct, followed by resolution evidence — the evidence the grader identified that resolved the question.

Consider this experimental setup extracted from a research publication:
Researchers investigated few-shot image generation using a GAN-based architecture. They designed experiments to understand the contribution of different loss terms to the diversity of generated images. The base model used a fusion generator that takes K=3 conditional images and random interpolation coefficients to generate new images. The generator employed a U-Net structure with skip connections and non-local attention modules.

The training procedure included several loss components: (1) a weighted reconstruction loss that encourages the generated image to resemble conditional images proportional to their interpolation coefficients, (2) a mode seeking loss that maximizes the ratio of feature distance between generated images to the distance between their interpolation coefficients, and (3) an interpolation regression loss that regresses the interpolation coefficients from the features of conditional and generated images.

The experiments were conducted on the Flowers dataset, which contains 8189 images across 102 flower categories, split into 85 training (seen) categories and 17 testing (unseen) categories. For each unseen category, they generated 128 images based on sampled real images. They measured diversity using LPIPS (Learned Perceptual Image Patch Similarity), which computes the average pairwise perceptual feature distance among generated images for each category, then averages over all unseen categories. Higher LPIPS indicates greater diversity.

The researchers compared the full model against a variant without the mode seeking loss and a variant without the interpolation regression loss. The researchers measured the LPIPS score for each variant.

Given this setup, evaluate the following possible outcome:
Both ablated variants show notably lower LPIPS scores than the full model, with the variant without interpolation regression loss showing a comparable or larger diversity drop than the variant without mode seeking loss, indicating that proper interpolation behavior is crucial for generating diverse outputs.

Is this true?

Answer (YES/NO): YES